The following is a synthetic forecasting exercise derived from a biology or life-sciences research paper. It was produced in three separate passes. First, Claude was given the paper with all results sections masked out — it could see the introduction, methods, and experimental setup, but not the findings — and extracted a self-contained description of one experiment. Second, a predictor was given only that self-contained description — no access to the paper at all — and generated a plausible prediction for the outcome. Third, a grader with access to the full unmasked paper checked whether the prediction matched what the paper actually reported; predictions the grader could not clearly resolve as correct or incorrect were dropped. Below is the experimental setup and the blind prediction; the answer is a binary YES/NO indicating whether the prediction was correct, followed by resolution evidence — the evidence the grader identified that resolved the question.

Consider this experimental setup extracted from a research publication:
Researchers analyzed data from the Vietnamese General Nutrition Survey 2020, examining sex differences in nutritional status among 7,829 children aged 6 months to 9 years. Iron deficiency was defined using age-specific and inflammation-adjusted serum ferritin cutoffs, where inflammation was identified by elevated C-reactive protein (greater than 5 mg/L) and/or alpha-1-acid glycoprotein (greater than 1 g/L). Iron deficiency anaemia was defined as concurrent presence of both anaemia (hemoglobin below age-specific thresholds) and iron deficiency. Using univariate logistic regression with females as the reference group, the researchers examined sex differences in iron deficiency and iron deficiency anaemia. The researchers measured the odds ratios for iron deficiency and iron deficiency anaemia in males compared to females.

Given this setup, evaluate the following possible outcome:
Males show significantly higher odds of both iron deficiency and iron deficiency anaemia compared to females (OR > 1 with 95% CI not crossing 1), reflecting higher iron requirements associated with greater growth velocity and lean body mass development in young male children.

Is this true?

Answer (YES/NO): YES